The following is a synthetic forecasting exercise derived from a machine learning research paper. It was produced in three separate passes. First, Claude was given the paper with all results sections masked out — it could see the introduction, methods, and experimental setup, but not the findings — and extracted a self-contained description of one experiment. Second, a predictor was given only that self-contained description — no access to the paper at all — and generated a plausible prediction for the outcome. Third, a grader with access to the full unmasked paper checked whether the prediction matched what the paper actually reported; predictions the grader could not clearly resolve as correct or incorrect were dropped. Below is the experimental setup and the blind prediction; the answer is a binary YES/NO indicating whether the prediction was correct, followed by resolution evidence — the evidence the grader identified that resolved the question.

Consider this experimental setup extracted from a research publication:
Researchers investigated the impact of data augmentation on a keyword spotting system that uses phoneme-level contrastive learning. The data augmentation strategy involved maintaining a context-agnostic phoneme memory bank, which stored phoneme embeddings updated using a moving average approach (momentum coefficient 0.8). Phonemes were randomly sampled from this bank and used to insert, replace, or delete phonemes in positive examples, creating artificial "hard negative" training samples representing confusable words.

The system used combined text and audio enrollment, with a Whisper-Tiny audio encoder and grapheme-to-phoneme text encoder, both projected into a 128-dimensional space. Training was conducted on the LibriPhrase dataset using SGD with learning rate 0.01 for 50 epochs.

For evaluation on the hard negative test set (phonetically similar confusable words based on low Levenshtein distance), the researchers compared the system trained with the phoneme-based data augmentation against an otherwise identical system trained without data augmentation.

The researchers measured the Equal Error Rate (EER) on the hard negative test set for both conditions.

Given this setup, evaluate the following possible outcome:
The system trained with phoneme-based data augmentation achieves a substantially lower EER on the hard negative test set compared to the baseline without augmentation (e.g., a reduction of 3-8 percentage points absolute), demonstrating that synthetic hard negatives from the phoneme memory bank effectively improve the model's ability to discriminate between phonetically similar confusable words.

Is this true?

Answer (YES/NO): NO